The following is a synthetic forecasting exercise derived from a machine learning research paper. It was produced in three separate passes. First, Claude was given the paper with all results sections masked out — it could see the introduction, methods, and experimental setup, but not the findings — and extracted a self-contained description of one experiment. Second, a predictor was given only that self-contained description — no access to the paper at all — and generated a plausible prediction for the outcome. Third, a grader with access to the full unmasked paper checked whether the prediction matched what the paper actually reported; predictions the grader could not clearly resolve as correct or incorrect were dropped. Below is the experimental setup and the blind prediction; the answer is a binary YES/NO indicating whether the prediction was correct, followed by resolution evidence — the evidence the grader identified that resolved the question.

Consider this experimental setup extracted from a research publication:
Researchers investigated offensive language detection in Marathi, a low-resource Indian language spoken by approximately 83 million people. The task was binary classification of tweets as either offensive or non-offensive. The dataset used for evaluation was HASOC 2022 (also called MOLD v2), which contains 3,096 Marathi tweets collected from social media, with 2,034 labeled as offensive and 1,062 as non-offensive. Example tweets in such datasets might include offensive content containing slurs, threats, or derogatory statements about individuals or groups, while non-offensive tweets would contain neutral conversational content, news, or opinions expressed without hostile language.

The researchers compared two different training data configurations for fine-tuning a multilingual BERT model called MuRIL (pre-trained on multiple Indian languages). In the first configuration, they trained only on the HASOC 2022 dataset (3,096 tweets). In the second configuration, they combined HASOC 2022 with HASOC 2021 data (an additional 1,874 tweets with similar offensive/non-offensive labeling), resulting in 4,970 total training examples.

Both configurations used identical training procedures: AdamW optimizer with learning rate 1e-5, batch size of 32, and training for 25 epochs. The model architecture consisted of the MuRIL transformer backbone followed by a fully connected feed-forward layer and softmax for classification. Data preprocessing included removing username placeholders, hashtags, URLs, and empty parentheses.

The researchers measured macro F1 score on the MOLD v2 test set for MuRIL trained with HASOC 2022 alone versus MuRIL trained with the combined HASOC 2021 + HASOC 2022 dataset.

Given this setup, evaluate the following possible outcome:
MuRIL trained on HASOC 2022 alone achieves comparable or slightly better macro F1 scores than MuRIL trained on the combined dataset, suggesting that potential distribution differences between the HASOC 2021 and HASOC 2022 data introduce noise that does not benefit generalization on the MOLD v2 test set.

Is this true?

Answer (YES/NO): NO